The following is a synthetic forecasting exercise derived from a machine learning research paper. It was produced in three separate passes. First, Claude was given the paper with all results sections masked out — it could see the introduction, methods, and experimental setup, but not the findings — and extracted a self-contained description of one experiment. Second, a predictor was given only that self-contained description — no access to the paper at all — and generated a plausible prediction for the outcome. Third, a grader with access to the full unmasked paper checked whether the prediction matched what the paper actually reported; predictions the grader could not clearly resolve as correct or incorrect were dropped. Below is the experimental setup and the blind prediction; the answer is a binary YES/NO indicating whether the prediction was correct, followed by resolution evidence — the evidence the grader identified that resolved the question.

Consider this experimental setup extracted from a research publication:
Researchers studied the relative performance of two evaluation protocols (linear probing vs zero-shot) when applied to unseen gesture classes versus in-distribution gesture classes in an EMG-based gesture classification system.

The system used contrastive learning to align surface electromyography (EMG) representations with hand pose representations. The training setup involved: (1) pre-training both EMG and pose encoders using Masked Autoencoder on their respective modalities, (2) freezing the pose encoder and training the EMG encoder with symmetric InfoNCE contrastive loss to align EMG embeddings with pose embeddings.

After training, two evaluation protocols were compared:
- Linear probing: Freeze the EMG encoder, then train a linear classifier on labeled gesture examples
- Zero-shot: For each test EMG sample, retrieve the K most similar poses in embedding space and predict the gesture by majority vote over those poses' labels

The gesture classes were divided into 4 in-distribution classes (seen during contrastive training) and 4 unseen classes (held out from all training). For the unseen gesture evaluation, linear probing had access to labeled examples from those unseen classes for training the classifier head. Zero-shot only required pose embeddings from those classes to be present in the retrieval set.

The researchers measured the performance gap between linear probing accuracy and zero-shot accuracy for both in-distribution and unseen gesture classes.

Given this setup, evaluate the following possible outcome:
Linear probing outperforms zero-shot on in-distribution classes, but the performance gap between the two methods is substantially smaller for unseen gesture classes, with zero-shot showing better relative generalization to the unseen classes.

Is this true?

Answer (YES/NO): NO